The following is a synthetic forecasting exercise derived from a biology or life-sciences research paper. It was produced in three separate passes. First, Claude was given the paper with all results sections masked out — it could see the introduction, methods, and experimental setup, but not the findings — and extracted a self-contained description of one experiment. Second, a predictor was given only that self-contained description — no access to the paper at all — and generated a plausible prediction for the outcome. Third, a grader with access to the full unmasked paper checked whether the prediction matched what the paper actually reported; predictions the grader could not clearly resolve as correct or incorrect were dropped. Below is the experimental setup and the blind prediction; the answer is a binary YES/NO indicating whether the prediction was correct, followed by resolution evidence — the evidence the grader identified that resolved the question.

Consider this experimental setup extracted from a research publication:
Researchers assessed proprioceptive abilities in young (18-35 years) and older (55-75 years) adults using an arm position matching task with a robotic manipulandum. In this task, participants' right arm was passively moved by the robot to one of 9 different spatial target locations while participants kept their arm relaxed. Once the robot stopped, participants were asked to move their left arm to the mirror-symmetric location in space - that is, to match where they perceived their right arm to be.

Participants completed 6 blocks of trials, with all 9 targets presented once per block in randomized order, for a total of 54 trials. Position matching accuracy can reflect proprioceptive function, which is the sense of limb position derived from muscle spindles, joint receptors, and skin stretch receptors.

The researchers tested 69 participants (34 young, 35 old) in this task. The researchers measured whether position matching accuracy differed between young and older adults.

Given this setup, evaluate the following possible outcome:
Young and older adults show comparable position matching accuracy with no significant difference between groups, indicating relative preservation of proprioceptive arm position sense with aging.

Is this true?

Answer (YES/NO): YES